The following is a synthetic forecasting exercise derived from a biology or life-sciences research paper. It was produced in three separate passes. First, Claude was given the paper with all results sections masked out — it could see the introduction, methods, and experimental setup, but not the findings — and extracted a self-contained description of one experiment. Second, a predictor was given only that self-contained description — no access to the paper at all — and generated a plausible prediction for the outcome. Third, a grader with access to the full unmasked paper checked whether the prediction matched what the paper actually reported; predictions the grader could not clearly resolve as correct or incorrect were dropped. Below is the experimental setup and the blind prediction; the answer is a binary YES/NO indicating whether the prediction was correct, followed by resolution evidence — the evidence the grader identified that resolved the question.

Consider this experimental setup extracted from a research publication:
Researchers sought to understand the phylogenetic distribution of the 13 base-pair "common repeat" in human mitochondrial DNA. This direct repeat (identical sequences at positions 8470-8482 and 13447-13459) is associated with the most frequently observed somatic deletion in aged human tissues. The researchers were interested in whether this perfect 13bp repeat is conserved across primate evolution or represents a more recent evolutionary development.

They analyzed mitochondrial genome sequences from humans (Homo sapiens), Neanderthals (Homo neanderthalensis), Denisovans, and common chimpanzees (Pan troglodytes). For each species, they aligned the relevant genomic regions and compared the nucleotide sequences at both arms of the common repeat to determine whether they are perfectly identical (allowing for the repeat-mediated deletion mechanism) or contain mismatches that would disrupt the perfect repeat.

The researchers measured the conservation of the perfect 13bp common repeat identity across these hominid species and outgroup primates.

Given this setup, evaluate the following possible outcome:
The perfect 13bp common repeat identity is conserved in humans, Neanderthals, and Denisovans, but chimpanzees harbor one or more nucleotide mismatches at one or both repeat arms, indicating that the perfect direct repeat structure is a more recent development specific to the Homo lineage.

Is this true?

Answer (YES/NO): YES